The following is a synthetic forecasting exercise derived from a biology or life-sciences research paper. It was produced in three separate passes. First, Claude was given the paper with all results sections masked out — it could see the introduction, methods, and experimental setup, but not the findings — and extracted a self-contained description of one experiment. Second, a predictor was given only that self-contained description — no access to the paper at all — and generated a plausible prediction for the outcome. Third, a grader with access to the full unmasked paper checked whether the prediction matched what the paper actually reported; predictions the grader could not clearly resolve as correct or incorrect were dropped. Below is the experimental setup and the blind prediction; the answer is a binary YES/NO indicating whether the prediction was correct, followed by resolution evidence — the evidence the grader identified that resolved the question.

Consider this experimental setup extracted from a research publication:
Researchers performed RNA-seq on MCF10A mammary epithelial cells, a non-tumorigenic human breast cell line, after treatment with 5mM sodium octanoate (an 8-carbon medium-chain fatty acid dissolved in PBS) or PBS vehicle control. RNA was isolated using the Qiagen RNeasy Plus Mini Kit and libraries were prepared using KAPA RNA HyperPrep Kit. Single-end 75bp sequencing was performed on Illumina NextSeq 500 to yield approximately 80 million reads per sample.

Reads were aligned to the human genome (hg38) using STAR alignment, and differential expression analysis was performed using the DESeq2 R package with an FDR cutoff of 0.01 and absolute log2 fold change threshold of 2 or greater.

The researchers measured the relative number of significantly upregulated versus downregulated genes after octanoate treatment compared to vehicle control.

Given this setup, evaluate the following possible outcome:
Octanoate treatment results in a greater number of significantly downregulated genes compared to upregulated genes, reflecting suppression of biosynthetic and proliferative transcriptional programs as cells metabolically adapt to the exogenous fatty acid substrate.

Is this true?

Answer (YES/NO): NO